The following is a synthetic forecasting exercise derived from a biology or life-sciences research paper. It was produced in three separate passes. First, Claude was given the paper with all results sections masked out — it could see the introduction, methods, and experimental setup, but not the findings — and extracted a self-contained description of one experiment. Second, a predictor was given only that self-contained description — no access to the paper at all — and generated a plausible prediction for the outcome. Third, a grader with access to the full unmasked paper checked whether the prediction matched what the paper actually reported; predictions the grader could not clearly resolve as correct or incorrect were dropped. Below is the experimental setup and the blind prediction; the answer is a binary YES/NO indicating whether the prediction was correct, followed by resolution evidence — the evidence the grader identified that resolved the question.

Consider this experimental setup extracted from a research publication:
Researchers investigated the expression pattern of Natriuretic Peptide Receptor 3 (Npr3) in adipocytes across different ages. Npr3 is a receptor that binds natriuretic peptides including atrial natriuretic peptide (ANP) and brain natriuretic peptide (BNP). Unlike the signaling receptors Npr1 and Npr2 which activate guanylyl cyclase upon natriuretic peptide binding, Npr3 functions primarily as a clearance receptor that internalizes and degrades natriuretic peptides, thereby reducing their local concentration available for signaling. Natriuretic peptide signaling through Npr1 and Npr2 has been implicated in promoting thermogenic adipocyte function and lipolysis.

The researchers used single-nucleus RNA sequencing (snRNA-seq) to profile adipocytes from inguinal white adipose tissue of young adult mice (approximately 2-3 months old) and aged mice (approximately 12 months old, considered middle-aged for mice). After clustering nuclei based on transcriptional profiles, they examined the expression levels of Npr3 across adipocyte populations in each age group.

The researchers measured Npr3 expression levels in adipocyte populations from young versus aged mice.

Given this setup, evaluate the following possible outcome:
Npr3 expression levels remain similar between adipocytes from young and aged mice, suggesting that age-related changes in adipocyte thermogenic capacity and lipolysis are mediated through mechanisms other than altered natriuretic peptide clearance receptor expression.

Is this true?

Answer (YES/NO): NO